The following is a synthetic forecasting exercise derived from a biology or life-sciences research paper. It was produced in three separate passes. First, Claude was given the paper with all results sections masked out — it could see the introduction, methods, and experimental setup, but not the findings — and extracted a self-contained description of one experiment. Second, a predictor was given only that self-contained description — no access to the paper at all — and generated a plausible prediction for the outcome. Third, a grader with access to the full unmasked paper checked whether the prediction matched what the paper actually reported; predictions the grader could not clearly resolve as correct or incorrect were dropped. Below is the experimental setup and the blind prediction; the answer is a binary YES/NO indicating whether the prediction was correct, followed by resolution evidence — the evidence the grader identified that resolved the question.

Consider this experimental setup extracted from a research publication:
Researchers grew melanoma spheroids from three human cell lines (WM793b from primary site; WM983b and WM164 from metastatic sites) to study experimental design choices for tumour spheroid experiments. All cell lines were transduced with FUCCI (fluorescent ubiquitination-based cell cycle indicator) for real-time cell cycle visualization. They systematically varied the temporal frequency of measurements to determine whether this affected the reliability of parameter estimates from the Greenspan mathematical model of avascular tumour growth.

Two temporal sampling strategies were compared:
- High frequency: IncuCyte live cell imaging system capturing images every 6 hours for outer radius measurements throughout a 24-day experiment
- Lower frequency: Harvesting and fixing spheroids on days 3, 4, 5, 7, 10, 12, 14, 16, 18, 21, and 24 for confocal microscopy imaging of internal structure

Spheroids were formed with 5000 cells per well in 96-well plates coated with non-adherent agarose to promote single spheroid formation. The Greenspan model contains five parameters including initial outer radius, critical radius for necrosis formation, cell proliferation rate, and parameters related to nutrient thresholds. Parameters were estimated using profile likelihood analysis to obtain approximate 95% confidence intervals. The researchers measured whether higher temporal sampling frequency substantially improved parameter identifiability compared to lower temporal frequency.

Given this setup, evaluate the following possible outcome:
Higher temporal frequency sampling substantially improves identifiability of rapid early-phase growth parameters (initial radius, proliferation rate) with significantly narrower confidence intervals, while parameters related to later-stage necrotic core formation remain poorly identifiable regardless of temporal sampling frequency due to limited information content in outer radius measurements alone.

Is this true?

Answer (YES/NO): NO